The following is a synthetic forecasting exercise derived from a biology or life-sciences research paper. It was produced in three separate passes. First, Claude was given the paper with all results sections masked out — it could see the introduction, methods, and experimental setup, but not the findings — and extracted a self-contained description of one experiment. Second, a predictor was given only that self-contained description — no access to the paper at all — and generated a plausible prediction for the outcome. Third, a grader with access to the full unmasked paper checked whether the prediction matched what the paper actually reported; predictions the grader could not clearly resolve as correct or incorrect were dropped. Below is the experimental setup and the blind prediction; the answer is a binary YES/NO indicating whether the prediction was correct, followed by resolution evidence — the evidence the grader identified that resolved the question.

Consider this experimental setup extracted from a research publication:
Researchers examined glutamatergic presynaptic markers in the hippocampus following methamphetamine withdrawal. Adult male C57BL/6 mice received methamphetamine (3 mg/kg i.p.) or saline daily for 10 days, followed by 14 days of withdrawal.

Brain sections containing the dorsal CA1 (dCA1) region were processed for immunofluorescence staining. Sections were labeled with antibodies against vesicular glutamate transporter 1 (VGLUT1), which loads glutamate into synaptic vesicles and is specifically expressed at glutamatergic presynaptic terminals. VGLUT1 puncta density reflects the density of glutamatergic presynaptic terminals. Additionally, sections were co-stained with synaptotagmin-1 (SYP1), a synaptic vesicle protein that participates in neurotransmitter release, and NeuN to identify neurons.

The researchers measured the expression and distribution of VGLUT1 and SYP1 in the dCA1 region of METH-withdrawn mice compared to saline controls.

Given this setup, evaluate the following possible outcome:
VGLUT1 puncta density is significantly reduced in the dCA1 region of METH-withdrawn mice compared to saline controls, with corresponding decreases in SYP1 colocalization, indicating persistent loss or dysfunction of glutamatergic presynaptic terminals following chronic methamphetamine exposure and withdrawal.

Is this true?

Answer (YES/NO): NO